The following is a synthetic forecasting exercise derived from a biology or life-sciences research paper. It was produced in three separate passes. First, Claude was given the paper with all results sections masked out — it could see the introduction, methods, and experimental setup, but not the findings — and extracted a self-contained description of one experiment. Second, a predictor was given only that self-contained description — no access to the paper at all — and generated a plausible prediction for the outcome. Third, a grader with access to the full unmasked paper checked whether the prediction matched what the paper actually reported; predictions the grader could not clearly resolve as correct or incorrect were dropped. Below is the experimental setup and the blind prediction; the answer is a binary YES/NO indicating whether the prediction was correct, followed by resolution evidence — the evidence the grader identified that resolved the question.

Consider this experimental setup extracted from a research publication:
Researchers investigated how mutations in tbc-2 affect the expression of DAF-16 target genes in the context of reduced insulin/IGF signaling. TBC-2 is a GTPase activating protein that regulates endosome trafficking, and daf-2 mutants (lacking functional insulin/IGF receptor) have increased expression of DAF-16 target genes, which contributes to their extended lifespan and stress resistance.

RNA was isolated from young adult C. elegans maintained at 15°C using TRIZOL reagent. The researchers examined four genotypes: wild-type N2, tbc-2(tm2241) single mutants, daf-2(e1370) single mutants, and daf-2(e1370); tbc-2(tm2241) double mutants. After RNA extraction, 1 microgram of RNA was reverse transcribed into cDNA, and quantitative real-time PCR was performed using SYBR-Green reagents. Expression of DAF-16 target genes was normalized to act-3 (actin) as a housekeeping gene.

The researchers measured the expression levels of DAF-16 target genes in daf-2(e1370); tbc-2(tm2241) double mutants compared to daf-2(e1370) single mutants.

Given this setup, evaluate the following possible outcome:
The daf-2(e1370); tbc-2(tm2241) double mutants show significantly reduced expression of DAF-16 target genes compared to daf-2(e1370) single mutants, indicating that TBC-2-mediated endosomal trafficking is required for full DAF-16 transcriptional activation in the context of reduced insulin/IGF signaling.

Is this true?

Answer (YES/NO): YES